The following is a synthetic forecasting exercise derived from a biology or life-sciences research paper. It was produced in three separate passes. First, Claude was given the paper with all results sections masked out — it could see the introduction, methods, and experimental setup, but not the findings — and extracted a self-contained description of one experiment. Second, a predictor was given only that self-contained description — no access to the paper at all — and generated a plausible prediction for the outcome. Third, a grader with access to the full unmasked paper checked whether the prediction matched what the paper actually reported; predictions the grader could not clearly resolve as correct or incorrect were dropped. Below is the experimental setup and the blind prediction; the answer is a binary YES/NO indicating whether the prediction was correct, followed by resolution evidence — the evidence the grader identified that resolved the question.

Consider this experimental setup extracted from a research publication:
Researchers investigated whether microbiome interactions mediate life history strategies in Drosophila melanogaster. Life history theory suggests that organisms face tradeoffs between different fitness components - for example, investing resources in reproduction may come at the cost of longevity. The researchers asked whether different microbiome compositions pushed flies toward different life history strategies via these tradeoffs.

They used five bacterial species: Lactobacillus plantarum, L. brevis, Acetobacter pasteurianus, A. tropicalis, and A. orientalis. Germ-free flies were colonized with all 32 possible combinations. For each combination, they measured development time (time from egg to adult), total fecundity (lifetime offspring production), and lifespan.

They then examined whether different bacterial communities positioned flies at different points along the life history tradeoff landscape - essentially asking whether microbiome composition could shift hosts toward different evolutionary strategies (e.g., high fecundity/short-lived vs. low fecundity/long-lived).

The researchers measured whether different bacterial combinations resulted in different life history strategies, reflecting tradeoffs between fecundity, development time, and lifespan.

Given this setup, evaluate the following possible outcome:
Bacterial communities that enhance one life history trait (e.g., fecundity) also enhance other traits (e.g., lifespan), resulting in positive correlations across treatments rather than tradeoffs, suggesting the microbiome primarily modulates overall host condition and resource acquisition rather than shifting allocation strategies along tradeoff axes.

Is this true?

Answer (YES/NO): NO